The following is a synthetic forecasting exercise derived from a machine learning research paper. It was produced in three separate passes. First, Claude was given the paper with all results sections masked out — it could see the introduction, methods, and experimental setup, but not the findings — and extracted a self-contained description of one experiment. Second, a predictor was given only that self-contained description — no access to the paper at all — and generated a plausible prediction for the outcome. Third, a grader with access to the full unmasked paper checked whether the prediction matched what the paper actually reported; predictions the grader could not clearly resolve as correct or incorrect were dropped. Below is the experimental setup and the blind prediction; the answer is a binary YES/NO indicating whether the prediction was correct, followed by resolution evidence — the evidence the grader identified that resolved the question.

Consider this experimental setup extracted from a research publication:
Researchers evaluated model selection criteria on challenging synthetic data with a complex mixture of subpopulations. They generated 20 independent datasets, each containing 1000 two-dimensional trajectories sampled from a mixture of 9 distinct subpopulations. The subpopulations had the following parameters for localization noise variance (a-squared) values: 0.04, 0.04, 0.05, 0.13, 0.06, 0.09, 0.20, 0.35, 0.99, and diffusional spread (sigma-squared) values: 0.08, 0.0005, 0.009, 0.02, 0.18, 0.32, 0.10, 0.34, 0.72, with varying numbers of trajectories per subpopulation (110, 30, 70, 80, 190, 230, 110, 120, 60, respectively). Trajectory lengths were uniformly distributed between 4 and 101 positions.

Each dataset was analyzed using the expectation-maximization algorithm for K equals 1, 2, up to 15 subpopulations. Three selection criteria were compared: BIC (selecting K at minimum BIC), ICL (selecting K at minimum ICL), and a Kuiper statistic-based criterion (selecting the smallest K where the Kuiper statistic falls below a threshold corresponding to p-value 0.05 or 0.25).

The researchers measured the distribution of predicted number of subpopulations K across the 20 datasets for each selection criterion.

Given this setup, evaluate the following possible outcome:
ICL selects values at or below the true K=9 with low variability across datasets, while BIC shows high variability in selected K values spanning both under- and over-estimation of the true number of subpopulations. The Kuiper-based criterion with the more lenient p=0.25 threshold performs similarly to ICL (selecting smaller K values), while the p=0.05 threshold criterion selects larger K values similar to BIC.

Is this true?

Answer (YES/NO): NO